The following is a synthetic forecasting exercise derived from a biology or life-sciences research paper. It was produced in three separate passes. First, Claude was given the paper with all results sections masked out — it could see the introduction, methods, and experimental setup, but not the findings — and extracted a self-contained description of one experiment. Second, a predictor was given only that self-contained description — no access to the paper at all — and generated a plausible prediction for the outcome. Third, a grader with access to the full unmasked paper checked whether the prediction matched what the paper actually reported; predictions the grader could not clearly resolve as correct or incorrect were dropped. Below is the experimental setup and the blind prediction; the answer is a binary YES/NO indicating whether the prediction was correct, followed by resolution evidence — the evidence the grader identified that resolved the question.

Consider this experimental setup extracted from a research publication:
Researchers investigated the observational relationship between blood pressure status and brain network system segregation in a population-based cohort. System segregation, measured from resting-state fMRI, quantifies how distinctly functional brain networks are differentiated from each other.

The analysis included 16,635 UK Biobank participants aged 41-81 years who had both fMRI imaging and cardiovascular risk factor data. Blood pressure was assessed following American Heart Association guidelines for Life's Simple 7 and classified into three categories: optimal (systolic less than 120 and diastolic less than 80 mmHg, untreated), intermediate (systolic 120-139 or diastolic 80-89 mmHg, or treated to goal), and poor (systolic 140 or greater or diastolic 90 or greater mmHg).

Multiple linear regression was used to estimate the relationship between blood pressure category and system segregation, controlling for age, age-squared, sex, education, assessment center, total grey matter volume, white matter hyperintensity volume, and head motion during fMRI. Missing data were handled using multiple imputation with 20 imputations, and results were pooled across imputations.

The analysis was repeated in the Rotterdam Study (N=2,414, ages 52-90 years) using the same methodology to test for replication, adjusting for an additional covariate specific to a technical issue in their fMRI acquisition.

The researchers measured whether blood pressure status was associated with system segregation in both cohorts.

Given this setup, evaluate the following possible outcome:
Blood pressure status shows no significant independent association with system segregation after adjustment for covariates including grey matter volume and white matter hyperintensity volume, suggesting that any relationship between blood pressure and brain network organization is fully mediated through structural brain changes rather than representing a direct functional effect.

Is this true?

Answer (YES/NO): NO